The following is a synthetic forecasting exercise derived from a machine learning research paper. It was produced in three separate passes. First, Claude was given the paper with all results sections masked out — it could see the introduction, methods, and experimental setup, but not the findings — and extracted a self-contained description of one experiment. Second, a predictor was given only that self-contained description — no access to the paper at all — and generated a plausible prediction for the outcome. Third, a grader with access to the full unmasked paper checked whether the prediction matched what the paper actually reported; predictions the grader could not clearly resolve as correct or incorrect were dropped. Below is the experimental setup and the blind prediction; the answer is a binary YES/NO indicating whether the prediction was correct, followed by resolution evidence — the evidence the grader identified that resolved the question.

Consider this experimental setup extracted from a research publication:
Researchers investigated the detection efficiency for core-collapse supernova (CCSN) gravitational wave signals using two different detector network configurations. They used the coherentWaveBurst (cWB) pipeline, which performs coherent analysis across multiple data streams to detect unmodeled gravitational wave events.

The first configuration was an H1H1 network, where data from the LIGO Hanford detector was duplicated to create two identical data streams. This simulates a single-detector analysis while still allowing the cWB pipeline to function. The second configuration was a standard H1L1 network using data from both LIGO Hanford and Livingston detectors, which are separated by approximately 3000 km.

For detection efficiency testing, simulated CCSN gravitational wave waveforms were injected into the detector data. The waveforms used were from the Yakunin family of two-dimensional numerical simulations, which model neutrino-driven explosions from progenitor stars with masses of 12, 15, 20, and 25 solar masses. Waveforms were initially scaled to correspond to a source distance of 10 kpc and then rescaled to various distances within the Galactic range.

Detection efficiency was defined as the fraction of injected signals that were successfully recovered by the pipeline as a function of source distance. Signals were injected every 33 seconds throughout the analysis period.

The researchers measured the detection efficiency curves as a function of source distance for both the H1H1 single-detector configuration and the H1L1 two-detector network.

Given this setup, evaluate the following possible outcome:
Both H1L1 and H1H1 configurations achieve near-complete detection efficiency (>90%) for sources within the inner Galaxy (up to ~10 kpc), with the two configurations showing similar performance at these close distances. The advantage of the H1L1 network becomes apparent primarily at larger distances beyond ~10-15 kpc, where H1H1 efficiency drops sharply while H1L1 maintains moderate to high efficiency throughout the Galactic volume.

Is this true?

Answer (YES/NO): NO